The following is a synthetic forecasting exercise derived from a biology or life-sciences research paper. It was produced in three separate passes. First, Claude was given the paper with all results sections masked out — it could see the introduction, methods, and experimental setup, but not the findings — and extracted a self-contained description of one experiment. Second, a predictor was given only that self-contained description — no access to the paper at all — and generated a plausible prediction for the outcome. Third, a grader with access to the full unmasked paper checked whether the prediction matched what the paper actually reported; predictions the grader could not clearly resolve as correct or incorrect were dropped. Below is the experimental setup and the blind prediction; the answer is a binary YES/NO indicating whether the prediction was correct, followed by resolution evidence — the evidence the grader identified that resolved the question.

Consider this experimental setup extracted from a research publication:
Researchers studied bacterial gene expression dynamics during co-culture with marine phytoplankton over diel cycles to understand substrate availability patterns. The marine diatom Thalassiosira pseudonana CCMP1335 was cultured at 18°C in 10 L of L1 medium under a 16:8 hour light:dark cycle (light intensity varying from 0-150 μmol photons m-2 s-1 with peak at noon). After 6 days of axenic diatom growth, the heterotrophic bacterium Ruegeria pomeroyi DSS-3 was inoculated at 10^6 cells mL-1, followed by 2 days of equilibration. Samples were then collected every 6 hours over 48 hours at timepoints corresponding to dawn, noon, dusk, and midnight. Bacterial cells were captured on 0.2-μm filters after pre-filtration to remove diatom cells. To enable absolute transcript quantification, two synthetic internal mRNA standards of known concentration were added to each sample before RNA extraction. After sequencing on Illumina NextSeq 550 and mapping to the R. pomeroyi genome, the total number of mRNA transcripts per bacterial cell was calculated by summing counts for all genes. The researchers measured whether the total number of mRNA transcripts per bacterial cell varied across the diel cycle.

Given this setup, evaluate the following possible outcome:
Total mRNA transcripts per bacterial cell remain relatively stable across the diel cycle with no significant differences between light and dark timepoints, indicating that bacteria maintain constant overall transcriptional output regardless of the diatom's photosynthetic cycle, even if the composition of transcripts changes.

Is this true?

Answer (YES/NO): NO